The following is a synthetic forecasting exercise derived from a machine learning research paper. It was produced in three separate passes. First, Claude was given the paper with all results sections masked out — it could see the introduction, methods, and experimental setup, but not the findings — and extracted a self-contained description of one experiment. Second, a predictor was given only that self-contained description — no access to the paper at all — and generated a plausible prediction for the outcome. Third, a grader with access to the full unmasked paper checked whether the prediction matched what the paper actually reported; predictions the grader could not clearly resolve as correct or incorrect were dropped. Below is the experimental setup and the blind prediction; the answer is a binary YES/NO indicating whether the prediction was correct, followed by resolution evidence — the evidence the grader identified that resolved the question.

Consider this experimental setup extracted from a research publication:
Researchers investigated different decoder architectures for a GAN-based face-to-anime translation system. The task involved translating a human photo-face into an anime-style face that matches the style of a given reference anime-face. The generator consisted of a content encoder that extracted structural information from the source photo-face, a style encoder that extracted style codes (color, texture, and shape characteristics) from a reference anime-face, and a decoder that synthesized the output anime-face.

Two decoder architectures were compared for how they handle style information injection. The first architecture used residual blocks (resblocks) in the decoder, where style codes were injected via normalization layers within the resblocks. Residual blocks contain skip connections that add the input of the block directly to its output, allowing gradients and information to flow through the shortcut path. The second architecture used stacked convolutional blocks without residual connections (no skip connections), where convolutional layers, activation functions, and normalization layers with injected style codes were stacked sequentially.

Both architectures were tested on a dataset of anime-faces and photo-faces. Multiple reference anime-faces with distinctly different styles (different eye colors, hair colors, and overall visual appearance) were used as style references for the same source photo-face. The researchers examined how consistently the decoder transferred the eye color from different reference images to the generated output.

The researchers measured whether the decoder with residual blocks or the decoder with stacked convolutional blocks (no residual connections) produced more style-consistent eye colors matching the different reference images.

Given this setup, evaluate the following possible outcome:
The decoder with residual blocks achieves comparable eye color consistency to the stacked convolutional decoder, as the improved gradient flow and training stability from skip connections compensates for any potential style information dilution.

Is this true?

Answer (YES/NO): NO